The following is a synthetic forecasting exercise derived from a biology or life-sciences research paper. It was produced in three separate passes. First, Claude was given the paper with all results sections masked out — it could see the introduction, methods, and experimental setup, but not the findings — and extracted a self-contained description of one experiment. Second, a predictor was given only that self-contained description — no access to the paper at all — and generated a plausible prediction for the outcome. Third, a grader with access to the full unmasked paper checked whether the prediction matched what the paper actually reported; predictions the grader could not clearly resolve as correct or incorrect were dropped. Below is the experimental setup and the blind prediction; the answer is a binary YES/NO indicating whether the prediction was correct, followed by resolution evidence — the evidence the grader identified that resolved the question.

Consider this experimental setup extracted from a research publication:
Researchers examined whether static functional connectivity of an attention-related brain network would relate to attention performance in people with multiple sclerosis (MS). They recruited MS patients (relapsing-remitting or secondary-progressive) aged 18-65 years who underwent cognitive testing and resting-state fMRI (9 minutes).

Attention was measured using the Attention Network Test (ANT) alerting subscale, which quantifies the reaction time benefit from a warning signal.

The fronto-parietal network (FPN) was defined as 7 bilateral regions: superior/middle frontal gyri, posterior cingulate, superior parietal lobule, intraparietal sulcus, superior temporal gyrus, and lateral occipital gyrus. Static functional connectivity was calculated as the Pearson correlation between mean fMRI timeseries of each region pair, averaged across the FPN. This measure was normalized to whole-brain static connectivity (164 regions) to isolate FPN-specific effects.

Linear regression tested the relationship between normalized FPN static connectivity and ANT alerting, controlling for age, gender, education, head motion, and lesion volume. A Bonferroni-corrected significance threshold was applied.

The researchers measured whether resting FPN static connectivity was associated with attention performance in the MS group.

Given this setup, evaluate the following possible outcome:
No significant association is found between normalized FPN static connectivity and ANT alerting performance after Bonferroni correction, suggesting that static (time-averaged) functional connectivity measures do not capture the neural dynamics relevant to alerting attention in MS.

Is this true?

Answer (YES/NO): YES